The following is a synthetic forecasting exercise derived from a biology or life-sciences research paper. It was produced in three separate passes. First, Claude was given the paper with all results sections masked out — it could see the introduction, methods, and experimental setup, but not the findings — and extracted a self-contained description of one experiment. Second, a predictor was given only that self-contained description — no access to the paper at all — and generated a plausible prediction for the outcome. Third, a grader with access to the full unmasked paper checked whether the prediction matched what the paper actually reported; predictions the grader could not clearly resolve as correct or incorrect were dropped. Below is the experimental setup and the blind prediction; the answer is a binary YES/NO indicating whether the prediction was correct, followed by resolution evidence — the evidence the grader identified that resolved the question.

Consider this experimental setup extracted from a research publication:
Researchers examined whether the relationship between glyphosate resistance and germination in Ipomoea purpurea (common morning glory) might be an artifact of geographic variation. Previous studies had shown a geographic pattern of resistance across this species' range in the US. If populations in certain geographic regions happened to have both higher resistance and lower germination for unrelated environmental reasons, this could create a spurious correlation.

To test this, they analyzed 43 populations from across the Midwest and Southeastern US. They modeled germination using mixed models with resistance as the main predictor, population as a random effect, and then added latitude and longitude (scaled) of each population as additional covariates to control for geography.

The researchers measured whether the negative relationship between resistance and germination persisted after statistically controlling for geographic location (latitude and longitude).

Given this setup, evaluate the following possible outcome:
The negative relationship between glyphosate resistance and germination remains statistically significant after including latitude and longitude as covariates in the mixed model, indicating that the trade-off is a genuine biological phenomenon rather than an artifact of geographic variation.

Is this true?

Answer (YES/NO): YES